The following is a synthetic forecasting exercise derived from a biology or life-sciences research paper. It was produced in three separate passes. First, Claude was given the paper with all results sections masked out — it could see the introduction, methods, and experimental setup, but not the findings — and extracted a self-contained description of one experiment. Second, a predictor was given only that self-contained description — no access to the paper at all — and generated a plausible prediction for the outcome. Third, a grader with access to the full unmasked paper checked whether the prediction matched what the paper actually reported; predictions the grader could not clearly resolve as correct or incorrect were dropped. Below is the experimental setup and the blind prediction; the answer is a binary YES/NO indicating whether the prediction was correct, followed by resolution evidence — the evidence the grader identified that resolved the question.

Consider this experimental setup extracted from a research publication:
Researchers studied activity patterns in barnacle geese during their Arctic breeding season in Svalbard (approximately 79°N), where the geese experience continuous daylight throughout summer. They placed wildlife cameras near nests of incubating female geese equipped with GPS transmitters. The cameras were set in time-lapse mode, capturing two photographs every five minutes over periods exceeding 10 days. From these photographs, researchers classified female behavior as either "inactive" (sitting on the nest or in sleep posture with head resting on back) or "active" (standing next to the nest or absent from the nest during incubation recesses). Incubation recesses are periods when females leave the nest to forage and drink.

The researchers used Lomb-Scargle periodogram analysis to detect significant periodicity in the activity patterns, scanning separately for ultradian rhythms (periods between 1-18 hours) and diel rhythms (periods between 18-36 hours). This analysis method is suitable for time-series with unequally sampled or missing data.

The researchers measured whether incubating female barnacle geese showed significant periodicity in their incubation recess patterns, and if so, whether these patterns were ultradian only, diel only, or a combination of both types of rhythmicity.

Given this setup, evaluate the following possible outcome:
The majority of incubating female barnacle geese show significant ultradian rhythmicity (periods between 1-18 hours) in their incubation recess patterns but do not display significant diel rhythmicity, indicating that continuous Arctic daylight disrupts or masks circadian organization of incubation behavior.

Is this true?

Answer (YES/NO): NO